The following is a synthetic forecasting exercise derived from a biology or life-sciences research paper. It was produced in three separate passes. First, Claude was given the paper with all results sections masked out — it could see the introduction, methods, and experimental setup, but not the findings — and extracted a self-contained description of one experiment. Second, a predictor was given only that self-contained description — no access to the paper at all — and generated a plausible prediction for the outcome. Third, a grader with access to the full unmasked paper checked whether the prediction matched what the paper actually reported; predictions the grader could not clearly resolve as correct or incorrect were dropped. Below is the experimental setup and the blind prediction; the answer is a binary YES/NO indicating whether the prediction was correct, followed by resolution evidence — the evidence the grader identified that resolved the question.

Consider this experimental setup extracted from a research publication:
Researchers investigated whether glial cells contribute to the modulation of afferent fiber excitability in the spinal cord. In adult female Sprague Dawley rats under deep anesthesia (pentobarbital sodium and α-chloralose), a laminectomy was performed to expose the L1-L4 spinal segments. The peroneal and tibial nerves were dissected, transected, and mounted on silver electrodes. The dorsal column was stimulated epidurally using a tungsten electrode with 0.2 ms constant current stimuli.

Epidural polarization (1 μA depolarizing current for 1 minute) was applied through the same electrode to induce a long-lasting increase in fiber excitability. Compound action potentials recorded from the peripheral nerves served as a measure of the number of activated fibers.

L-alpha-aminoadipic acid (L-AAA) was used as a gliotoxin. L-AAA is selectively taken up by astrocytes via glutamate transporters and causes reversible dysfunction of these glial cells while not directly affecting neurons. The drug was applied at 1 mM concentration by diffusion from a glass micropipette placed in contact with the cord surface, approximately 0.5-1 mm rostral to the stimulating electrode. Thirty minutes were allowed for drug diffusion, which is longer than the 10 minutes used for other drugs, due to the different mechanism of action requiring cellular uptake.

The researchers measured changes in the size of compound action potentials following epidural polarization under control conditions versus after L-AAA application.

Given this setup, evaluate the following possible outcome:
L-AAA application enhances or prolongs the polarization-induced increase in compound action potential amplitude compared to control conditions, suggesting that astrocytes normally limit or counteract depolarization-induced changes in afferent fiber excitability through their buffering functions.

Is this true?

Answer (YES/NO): NO